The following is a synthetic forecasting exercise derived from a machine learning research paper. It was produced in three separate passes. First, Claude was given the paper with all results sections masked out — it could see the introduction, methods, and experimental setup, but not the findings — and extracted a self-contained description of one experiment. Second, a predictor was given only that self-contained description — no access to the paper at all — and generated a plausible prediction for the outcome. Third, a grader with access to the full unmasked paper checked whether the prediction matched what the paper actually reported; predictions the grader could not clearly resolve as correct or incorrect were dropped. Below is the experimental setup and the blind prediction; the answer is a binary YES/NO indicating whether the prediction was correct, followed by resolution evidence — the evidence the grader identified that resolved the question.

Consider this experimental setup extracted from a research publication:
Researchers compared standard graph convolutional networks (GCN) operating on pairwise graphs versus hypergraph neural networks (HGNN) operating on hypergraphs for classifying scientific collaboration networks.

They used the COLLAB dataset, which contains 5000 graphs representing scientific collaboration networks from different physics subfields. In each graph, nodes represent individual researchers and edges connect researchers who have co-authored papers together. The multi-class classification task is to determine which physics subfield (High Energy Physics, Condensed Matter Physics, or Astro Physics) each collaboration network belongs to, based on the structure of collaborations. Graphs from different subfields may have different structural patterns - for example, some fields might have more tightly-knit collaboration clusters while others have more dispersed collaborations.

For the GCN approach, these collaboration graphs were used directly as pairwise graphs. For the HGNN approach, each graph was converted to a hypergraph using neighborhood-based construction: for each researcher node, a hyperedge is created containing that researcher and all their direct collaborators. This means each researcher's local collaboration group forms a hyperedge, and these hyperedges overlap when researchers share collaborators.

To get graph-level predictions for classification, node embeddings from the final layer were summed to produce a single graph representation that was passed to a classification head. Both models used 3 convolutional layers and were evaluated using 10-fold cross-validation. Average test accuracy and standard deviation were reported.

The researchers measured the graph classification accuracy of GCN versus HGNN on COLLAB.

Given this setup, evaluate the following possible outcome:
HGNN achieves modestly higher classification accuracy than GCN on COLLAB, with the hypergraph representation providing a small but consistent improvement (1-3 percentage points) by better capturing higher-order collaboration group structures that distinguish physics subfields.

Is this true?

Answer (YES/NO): YES